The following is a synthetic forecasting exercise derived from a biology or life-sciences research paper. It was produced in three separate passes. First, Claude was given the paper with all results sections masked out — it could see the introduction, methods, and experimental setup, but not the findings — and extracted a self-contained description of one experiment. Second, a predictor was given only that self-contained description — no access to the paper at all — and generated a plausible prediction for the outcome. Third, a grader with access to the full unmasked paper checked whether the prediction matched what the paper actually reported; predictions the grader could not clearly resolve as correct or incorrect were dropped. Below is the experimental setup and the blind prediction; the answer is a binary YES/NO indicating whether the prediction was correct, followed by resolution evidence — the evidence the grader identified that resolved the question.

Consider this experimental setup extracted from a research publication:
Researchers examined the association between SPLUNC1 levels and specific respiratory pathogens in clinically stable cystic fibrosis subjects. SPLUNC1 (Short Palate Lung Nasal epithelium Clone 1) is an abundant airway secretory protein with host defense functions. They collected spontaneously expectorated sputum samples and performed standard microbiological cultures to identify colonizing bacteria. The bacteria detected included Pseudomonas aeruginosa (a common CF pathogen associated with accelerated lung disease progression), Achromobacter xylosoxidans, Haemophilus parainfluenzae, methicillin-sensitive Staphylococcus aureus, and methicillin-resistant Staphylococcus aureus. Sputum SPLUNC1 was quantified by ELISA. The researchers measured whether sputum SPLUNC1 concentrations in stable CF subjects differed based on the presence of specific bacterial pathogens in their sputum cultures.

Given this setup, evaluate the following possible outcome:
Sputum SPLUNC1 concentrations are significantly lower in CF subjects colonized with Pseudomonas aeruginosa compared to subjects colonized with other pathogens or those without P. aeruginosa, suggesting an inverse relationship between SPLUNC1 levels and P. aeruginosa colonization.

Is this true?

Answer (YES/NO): NO